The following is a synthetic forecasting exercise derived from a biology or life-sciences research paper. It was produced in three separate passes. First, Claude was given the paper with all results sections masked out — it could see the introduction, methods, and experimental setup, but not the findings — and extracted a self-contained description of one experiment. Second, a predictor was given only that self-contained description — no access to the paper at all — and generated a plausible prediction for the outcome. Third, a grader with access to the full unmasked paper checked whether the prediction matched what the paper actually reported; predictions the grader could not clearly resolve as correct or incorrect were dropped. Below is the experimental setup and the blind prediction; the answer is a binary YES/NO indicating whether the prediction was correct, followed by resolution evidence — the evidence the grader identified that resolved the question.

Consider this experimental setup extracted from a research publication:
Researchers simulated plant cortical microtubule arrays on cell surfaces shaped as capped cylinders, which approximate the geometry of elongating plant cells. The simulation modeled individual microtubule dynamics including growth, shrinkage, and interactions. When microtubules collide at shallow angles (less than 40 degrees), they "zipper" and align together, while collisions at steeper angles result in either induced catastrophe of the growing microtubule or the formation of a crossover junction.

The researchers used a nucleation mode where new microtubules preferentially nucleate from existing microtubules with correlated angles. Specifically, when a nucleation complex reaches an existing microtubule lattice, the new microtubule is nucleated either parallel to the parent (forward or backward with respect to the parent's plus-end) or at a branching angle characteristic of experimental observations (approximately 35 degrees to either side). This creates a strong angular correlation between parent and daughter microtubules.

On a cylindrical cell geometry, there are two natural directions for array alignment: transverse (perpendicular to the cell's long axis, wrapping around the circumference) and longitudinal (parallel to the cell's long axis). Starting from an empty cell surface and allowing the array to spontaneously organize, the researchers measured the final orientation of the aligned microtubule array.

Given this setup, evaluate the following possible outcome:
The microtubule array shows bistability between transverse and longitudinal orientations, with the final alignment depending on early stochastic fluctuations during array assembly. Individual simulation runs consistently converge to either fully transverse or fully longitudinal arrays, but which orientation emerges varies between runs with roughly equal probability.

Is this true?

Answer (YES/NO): NO